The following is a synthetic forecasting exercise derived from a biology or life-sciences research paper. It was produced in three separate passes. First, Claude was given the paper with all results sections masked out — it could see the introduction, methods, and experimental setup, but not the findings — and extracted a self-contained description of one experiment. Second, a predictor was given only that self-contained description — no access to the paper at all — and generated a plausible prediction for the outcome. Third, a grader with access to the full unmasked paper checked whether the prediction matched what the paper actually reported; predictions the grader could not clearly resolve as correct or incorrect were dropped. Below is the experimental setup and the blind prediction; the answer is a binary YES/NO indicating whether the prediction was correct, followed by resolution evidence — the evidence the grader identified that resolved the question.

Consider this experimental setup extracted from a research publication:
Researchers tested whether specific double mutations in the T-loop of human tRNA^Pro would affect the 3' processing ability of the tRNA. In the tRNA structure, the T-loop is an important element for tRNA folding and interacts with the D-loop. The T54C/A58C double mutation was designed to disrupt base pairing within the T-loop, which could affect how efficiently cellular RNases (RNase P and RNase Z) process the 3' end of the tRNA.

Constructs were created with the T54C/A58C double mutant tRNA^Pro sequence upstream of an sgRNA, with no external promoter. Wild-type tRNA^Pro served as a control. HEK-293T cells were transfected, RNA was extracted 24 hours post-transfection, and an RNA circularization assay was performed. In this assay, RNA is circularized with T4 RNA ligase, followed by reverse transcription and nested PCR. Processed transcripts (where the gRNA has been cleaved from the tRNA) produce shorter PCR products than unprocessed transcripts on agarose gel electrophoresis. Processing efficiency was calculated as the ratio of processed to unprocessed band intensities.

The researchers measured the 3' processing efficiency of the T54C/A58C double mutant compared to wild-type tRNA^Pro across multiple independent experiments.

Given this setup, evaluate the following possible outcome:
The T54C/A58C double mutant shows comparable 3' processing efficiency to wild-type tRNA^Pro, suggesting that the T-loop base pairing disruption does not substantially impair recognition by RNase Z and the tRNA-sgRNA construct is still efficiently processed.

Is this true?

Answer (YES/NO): NO